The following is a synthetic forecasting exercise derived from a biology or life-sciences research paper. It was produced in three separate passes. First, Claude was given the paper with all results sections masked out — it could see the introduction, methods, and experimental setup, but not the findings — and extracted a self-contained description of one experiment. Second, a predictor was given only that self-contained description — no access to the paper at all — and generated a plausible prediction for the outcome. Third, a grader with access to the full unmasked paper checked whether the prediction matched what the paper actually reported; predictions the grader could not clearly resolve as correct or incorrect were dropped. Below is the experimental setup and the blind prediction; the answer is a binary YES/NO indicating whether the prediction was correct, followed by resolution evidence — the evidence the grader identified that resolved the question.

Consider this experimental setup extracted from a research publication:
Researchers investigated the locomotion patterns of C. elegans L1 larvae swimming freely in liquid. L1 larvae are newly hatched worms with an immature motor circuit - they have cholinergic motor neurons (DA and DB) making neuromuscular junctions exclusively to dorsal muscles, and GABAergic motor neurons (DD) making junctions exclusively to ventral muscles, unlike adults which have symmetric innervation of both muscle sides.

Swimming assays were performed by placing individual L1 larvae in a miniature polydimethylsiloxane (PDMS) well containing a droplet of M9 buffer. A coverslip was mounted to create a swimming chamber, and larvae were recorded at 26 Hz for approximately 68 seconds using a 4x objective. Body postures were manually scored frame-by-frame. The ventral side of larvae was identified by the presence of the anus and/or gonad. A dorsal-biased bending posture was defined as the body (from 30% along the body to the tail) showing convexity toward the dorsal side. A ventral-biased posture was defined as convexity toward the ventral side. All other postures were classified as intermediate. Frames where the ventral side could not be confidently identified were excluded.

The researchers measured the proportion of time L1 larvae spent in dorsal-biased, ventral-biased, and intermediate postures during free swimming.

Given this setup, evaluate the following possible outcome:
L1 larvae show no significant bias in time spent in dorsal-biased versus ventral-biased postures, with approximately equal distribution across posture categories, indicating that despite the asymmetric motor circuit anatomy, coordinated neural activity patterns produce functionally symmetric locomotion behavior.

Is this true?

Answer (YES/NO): YES